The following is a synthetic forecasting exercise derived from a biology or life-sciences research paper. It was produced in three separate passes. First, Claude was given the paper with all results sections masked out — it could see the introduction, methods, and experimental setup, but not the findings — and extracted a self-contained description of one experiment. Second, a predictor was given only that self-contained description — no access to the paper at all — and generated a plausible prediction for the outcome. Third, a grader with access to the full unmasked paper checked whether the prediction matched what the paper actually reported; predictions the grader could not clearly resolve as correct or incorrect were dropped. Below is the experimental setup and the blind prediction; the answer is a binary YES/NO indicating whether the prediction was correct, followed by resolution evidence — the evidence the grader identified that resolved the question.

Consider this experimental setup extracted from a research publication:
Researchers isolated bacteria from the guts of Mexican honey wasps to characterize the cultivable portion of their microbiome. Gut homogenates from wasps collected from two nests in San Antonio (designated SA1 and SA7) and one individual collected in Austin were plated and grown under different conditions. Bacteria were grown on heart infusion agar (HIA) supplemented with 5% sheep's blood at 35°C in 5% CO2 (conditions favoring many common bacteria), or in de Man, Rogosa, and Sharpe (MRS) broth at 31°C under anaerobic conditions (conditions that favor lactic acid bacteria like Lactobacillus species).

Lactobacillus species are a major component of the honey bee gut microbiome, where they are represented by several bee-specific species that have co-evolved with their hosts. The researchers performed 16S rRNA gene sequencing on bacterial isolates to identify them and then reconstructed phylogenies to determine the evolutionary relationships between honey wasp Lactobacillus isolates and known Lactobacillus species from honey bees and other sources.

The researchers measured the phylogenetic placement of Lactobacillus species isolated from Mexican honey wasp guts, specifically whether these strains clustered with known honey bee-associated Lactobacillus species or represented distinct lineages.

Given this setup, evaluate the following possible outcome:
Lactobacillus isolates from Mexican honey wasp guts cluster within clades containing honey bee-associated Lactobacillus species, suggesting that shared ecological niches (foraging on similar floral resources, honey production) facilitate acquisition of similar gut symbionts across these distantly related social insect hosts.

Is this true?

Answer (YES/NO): NO